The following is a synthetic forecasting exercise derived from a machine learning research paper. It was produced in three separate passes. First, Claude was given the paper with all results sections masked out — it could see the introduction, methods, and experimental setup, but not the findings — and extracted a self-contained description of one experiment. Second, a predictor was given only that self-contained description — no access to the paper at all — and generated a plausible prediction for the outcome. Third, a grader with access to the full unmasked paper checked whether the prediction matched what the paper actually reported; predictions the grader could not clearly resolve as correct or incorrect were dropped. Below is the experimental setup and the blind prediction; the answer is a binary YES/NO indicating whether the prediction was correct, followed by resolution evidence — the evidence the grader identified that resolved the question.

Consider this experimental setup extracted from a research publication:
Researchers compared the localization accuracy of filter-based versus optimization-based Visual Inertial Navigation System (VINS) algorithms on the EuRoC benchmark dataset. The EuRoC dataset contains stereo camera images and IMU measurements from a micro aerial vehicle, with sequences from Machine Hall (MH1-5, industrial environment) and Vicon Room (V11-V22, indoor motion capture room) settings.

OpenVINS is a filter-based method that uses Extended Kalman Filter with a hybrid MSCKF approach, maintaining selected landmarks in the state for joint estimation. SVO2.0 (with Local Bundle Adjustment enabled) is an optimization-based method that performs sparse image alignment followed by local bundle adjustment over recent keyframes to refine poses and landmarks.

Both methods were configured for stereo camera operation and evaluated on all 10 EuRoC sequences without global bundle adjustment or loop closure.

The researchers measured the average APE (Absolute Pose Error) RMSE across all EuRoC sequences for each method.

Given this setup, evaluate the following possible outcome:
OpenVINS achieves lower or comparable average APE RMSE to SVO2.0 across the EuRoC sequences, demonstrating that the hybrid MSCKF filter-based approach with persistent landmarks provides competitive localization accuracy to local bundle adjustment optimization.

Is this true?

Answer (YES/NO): YES